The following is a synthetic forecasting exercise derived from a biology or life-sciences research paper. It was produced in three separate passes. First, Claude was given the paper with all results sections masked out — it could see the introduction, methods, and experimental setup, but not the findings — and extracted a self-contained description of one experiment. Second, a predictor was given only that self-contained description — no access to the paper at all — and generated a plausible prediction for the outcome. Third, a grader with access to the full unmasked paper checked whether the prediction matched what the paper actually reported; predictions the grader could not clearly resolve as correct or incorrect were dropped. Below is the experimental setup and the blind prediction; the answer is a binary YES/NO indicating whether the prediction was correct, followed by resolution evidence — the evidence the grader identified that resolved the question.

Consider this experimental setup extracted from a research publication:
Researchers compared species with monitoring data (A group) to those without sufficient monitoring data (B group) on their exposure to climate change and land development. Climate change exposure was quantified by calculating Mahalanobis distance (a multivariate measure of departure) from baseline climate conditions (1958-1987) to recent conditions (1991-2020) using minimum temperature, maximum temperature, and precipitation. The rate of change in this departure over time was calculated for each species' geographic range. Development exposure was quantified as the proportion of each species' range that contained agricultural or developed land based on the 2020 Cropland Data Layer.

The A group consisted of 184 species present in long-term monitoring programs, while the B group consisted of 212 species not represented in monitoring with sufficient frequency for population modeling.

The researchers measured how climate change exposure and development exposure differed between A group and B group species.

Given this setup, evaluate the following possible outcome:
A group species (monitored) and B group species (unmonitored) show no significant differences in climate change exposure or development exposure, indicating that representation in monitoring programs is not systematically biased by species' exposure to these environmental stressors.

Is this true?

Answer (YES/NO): NO